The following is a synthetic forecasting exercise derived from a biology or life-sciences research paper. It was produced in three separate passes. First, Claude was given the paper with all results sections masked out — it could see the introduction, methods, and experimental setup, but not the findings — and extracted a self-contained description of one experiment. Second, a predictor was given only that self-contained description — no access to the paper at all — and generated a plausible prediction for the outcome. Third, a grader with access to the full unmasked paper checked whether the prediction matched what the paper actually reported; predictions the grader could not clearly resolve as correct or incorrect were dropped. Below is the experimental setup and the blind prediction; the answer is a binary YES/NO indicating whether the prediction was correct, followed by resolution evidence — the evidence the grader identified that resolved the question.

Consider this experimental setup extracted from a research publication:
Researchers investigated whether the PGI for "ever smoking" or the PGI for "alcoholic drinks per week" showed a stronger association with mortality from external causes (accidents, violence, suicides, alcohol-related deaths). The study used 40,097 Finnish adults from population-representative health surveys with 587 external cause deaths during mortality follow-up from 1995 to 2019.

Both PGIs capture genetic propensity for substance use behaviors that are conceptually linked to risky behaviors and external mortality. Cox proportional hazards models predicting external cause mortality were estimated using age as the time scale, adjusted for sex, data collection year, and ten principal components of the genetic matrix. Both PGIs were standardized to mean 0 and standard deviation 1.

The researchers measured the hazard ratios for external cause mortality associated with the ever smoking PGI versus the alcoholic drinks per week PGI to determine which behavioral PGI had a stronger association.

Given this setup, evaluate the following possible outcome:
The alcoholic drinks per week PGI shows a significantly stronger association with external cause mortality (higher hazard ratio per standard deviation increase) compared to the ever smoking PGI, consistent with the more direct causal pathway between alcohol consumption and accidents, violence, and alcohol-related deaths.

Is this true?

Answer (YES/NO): YES